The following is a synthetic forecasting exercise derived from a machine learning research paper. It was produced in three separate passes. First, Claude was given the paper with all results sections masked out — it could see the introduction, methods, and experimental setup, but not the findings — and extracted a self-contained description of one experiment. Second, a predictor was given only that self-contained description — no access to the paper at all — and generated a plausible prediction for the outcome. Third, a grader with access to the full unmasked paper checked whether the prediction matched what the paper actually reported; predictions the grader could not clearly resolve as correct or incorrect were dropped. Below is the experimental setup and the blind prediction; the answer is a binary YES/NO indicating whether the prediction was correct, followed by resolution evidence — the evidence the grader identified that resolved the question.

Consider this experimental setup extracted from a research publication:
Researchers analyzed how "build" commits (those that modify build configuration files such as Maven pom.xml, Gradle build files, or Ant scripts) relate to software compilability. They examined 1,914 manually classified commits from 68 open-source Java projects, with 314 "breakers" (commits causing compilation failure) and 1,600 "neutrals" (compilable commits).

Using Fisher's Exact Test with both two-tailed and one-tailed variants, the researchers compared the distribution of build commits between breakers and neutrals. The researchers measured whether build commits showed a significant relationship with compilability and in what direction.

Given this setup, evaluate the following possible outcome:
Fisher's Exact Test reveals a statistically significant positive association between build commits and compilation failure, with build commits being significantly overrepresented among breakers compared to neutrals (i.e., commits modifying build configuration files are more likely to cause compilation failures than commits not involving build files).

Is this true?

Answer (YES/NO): YES